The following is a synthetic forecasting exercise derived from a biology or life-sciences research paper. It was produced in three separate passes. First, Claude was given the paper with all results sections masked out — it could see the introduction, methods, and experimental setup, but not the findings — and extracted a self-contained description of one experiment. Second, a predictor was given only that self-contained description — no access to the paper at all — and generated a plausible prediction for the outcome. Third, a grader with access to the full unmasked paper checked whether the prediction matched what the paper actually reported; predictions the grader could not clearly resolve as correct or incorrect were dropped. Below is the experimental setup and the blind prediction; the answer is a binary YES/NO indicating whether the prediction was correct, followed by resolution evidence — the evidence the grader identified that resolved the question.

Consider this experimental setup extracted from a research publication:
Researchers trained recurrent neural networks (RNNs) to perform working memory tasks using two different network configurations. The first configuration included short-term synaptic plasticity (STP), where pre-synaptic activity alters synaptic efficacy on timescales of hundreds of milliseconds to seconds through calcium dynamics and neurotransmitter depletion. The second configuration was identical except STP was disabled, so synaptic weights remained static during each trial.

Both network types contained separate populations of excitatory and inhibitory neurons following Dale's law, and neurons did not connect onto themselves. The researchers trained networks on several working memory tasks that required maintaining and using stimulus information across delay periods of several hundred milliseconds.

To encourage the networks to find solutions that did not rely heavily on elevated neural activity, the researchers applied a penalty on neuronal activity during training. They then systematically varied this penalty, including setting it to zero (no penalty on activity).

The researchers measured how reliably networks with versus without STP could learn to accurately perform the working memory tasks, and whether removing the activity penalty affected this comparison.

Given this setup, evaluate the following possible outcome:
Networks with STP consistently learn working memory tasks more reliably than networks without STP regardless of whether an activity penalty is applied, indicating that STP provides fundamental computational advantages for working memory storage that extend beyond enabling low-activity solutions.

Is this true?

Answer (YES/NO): YES